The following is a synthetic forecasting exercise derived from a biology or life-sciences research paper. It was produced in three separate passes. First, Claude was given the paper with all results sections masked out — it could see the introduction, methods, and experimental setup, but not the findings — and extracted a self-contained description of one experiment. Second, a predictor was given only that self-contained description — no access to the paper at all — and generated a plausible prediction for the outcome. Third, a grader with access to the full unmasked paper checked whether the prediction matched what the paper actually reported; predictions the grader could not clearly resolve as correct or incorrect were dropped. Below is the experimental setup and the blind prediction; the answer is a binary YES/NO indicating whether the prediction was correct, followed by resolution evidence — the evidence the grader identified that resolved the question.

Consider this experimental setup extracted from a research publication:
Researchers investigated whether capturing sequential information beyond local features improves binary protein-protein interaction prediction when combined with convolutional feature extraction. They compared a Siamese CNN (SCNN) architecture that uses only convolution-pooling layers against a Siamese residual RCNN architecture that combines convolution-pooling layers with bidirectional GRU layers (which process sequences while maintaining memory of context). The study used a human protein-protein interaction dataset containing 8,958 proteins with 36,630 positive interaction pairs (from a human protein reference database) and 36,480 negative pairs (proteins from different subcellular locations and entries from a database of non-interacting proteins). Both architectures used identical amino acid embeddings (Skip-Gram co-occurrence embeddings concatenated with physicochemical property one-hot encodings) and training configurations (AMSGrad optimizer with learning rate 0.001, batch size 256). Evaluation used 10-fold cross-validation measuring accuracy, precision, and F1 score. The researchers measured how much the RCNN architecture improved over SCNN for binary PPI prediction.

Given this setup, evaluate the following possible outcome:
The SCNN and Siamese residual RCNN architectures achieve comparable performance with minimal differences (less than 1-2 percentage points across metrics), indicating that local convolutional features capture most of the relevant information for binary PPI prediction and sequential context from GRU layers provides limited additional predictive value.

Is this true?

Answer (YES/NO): NO